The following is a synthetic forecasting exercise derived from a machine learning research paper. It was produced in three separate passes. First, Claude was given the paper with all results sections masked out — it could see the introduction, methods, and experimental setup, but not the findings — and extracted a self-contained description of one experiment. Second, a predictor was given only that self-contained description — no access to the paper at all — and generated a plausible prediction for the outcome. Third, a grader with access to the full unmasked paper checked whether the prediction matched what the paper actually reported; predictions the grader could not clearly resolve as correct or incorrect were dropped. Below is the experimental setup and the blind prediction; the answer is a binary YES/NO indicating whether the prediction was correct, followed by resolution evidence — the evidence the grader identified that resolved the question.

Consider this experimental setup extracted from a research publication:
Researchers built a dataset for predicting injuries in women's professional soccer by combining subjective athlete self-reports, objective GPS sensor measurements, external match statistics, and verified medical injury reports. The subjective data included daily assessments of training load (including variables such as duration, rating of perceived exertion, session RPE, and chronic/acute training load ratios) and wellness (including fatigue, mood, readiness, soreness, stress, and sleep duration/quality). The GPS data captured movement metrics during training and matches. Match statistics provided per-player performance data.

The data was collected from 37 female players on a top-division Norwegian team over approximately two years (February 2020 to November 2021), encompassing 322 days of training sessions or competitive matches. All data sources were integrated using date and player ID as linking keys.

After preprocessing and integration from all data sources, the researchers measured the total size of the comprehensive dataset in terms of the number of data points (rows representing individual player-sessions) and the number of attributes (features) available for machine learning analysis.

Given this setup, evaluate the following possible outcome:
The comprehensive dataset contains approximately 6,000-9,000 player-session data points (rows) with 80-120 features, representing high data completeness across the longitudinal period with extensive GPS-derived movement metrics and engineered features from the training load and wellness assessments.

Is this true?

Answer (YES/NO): NO